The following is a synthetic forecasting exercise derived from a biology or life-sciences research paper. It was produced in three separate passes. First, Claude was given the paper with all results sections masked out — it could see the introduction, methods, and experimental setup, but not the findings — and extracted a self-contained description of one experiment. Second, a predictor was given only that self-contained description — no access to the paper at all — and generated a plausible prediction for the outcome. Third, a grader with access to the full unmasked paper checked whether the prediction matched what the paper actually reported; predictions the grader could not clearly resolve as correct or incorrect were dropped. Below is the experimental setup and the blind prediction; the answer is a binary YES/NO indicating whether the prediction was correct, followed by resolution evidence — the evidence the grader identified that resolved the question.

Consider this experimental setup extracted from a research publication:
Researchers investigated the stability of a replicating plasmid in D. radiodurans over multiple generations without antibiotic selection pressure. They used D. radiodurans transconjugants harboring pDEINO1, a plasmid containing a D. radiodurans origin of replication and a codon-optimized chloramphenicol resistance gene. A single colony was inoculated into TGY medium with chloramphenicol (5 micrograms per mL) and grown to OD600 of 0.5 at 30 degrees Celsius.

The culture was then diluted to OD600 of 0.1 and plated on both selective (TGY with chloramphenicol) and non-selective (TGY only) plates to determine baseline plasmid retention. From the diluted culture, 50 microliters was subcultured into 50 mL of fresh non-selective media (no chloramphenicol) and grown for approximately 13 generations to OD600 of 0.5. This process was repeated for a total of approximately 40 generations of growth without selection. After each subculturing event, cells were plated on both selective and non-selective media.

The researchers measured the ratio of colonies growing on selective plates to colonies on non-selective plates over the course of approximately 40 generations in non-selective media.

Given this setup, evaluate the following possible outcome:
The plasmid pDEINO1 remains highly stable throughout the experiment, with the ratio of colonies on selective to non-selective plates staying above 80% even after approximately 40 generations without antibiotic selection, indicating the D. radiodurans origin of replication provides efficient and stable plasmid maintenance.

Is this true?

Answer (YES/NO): NO